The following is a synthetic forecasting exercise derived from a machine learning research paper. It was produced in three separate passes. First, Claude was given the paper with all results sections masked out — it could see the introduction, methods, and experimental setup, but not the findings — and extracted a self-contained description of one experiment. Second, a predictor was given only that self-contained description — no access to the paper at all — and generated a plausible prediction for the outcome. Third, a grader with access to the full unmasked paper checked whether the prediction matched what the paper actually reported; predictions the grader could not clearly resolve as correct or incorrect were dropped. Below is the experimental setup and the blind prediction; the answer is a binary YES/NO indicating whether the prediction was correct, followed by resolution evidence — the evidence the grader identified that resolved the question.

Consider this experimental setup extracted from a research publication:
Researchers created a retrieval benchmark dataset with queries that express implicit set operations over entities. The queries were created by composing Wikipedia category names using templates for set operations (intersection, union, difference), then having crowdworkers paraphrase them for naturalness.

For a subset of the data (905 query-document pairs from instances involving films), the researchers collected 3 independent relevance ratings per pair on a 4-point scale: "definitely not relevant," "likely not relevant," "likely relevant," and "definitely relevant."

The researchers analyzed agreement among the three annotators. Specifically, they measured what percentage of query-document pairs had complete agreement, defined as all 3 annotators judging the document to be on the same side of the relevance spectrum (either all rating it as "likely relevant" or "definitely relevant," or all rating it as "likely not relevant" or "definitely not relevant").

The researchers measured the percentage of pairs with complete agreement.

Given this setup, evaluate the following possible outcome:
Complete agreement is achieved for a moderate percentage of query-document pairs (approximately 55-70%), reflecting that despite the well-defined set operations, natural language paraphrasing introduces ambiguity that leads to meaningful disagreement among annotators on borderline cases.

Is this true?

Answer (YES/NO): YES